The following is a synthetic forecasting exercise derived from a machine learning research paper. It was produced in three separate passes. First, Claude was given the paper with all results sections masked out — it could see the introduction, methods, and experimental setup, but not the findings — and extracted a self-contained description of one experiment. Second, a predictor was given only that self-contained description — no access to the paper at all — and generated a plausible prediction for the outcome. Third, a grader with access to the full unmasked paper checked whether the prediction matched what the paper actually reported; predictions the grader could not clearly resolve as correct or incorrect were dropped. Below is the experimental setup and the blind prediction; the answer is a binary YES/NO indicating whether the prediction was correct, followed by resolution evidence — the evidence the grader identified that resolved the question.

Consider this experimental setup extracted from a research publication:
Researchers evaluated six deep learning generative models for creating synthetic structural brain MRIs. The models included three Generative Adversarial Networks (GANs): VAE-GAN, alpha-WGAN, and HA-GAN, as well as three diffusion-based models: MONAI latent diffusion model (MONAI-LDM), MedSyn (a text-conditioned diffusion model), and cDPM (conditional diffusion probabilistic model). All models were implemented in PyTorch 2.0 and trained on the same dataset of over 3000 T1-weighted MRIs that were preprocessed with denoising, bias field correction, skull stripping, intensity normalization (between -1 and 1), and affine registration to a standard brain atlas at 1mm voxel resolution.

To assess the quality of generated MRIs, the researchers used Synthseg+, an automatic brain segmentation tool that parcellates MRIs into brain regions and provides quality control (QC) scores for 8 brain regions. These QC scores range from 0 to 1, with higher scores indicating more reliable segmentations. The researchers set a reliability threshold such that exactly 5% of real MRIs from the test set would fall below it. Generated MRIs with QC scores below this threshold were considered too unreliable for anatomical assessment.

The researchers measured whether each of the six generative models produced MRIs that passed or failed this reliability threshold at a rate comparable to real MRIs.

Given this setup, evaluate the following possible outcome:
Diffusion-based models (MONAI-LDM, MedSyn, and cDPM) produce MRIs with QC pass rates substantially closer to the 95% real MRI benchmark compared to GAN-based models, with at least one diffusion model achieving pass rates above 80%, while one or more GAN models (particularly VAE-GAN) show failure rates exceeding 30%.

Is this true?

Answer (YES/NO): NO